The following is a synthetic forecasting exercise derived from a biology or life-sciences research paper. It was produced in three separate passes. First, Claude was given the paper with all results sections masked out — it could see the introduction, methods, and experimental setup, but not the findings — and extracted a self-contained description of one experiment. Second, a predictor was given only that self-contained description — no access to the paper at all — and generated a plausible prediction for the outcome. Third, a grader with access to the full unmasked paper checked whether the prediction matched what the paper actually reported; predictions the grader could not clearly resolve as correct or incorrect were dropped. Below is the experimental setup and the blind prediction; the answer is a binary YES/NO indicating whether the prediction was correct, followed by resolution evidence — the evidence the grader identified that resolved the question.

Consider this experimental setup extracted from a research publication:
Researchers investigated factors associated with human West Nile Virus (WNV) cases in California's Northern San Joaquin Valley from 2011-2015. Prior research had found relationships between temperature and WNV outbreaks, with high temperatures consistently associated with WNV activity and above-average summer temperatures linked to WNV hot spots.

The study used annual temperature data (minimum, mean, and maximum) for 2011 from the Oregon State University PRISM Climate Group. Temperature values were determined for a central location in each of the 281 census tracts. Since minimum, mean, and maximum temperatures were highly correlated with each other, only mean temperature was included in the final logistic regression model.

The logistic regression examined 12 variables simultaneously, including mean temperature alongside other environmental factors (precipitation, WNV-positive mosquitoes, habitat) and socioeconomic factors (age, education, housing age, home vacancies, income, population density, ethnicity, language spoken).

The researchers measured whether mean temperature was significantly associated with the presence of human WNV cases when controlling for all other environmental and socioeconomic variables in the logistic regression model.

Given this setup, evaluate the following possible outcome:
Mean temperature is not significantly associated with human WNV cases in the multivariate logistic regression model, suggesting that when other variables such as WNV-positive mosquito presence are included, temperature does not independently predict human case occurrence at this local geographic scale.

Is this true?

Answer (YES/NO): NO